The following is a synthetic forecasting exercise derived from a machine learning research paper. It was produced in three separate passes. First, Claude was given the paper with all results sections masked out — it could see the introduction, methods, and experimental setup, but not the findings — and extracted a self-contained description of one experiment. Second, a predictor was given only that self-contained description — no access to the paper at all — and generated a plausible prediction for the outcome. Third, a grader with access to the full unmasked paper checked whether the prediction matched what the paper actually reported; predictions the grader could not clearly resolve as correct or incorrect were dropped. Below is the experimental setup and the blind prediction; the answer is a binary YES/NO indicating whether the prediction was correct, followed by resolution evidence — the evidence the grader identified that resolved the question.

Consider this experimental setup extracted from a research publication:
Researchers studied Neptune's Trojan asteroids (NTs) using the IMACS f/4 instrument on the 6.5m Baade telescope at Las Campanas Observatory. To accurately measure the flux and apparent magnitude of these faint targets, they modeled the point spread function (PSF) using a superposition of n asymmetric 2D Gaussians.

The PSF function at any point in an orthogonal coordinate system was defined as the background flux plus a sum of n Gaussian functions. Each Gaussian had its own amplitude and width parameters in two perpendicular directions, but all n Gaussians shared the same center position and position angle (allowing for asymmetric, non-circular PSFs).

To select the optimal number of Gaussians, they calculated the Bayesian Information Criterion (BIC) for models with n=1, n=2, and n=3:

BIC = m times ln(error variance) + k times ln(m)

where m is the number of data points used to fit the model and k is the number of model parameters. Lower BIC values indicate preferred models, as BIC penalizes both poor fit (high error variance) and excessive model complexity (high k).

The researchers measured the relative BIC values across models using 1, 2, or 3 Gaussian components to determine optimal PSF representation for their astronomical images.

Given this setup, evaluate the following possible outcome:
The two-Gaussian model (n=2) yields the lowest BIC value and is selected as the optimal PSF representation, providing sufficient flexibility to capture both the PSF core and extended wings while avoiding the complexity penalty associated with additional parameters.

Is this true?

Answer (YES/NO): NO